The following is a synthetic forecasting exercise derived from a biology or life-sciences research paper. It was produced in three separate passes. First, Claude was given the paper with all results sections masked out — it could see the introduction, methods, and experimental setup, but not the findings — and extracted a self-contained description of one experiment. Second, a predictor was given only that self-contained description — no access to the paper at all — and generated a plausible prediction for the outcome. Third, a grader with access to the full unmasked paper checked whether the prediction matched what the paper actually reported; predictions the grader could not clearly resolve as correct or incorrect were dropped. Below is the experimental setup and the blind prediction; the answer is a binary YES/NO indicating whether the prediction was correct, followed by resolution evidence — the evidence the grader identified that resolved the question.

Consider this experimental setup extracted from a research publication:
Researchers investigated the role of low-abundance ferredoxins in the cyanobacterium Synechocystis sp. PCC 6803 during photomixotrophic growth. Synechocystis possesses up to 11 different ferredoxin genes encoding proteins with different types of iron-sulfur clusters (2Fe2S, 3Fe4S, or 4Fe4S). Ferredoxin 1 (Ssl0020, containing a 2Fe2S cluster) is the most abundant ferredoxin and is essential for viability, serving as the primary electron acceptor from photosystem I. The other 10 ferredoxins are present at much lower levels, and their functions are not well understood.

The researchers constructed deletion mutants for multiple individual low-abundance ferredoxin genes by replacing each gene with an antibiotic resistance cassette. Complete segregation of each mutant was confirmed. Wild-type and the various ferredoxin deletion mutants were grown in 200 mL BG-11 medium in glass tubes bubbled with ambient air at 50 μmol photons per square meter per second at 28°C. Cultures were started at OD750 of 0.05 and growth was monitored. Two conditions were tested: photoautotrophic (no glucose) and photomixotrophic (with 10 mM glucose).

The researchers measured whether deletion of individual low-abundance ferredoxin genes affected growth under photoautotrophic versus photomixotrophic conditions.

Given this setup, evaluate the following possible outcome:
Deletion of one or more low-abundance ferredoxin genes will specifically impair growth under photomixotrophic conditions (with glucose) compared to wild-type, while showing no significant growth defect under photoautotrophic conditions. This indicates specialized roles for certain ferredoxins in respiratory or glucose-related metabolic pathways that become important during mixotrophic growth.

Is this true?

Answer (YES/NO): YES